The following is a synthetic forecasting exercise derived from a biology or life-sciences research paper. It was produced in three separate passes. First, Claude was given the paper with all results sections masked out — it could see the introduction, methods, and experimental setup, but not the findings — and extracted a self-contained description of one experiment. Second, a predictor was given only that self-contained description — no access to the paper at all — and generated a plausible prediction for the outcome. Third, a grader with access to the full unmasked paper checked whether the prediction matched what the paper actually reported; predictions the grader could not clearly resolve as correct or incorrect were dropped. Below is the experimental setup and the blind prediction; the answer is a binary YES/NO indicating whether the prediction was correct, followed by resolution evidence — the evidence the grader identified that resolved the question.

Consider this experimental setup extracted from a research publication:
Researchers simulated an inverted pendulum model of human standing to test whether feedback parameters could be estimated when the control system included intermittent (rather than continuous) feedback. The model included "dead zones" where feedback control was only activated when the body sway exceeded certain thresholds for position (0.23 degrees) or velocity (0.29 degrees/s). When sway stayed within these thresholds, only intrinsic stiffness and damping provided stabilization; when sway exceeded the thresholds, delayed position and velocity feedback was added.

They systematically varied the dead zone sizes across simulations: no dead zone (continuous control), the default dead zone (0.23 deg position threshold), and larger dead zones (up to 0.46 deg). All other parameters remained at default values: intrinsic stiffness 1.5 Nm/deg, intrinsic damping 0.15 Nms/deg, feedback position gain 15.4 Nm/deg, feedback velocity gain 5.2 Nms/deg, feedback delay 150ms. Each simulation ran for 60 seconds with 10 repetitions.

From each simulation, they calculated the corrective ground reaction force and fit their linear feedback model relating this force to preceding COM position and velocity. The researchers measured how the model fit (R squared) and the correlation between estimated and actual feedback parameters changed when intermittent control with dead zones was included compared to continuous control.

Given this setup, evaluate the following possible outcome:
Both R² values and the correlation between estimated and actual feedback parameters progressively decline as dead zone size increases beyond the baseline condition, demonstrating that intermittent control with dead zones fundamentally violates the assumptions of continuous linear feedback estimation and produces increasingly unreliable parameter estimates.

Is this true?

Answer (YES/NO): NO